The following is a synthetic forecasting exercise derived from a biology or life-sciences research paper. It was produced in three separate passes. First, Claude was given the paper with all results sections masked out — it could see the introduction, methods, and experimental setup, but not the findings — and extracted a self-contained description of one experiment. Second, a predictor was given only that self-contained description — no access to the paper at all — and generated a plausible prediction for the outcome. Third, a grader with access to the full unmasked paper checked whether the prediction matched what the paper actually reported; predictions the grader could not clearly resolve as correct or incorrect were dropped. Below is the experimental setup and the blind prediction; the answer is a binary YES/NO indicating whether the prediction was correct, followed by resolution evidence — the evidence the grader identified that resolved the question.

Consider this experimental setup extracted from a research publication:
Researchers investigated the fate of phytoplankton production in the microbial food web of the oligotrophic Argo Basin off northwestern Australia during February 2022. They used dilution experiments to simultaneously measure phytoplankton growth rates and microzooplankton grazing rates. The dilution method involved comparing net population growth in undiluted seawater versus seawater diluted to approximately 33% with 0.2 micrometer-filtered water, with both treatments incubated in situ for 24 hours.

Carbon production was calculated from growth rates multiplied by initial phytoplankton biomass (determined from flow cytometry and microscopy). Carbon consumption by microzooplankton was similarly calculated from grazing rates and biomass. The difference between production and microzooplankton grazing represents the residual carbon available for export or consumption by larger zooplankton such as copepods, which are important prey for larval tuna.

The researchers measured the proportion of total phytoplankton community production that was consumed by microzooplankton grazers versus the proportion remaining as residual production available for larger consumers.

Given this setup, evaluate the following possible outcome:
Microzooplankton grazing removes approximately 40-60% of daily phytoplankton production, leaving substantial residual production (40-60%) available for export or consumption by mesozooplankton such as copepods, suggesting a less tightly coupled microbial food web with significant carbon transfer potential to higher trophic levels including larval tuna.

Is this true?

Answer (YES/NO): NO